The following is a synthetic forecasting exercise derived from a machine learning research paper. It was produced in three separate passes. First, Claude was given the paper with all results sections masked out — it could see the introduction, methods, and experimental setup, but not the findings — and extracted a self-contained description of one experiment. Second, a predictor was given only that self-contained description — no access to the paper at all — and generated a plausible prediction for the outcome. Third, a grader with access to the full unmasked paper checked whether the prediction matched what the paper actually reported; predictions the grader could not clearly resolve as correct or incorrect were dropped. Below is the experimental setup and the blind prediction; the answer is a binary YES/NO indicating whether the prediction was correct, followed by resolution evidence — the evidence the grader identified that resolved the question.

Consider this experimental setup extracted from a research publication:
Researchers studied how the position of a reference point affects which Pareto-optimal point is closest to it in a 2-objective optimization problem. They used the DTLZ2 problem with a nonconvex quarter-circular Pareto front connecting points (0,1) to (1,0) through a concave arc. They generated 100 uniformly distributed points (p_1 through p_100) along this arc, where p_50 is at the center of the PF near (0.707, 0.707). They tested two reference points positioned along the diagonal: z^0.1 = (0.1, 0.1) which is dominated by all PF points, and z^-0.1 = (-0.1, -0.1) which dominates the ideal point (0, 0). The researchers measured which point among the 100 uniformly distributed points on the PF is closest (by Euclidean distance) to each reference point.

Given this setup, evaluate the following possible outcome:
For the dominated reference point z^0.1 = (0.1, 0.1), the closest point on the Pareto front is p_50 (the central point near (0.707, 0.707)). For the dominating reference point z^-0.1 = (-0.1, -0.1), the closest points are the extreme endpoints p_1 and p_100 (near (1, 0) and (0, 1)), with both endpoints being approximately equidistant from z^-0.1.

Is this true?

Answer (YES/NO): YES